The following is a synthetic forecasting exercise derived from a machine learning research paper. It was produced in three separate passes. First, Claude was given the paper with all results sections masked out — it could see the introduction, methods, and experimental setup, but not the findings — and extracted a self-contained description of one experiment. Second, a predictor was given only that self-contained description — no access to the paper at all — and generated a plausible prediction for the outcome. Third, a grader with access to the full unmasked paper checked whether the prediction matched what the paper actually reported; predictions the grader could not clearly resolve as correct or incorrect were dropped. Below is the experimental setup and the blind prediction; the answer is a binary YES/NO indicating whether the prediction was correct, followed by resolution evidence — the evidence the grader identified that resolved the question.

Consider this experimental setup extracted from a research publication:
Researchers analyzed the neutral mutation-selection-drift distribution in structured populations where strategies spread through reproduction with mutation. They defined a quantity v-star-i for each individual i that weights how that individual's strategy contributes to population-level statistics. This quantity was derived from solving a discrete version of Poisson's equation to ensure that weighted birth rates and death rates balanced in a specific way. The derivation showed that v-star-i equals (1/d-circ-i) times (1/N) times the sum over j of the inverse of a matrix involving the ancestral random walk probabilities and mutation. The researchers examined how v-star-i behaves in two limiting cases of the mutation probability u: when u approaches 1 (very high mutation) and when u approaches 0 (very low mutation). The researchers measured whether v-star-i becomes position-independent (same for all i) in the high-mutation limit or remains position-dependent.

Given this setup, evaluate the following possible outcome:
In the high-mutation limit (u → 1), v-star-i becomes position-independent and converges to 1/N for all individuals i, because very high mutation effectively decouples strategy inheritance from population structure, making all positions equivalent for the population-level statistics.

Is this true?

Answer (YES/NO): NO